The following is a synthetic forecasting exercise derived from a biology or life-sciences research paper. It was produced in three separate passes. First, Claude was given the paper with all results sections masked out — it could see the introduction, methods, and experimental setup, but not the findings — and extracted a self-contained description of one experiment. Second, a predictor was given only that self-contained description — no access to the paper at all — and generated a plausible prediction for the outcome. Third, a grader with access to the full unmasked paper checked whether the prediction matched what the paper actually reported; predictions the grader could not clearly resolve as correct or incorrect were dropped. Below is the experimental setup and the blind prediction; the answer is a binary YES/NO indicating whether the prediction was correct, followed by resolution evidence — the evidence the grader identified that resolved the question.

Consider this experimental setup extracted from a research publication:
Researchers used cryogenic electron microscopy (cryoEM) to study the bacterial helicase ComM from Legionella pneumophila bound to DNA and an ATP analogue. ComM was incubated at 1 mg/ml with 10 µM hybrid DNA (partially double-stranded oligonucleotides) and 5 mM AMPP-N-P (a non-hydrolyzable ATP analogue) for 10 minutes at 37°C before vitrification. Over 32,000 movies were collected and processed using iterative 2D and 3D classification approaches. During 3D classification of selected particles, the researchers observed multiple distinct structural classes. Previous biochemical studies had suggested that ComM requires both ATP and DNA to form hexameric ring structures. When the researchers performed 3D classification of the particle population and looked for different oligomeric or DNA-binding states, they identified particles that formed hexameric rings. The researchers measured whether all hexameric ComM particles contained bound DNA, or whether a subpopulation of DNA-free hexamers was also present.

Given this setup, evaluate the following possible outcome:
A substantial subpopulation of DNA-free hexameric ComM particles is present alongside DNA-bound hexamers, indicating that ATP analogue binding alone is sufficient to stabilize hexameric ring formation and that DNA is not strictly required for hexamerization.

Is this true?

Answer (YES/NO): YES